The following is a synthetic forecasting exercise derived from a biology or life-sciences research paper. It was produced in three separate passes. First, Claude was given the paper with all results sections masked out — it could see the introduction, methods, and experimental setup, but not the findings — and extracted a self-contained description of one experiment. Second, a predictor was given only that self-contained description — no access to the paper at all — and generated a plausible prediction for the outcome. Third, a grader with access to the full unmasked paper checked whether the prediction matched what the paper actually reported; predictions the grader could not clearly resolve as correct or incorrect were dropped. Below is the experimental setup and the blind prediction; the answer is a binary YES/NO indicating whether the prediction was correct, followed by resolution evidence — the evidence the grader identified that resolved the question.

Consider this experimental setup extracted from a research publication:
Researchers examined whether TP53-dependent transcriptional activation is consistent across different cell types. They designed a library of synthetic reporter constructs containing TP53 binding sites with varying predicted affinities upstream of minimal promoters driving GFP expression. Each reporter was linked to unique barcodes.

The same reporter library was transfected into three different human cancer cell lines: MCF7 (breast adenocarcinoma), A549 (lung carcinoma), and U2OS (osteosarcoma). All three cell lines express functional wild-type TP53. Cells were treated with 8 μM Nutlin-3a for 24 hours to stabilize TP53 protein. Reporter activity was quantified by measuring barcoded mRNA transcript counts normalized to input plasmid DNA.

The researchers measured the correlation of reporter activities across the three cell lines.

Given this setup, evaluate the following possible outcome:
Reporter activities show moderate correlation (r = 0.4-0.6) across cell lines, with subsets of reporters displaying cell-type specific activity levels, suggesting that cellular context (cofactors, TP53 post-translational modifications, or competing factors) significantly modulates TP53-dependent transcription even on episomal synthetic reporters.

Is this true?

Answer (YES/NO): NO